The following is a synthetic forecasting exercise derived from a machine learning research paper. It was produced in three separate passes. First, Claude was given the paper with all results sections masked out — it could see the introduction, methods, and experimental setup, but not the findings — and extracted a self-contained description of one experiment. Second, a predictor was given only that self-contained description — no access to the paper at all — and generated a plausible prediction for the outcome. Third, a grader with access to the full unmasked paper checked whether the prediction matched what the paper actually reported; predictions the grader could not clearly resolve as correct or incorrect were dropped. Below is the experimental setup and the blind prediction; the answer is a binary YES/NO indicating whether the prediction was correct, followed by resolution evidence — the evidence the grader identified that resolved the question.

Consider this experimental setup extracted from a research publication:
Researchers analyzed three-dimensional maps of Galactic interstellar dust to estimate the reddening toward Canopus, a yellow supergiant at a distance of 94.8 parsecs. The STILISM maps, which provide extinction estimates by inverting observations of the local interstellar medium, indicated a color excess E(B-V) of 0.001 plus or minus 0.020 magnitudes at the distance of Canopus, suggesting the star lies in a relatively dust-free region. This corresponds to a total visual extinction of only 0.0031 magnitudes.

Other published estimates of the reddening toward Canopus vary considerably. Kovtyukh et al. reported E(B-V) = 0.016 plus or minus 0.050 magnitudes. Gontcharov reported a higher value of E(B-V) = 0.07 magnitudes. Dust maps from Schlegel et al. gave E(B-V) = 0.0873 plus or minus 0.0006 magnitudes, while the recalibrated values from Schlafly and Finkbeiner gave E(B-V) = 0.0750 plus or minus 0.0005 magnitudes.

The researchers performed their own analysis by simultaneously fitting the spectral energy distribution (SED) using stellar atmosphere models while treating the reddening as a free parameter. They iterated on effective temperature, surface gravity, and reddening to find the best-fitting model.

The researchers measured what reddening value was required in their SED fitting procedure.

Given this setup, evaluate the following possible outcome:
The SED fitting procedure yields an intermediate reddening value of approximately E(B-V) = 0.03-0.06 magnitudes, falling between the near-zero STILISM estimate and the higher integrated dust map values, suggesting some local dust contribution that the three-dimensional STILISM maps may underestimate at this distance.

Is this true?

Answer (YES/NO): NO